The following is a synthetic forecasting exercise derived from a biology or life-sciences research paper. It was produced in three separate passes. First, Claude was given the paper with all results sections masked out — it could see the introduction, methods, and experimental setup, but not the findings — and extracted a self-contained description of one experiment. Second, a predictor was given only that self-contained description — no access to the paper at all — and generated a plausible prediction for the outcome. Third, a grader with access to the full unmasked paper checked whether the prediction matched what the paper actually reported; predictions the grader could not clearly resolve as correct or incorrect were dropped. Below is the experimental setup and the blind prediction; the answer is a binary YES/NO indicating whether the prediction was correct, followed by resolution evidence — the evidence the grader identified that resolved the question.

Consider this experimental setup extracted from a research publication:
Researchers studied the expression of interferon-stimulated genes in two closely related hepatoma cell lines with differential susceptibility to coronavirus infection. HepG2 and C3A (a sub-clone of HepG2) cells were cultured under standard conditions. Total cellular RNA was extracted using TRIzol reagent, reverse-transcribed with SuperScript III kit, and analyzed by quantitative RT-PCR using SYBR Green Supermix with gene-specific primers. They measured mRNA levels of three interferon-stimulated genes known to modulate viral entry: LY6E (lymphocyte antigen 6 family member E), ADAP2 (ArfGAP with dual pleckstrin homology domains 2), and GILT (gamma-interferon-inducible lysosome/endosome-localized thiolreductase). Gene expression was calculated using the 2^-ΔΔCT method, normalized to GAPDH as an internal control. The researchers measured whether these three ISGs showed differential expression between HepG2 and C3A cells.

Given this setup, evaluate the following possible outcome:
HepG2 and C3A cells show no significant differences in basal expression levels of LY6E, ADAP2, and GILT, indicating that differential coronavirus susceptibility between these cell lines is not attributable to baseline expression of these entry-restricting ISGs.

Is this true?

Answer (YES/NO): NO